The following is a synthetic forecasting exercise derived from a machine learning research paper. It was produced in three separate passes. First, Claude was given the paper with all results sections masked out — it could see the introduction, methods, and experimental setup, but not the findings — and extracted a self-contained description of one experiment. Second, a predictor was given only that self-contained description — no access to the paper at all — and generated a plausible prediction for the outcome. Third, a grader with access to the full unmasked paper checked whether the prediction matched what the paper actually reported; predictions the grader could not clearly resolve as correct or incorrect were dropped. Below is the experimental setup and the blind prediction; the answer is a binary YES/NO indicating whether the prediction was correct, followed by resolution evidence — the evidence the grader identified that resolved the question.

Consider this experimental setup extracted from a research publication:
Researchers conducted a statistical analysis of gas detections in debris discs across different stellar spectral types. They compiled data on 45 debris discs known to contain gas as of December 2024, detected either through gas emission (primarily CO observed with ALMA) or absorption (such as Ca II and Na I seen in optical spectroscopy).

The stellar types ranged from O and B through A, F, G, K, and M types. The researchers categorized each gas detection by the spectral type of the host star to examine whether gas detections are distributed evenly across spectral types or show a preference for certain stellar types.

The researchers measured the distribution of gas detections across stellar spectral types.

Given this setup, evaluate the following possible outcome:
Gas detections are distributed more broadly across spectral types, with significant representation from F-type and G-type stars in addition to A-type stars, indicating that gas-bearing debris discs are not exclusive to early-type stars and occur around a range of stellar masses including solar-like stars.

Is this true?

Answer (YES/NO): NO